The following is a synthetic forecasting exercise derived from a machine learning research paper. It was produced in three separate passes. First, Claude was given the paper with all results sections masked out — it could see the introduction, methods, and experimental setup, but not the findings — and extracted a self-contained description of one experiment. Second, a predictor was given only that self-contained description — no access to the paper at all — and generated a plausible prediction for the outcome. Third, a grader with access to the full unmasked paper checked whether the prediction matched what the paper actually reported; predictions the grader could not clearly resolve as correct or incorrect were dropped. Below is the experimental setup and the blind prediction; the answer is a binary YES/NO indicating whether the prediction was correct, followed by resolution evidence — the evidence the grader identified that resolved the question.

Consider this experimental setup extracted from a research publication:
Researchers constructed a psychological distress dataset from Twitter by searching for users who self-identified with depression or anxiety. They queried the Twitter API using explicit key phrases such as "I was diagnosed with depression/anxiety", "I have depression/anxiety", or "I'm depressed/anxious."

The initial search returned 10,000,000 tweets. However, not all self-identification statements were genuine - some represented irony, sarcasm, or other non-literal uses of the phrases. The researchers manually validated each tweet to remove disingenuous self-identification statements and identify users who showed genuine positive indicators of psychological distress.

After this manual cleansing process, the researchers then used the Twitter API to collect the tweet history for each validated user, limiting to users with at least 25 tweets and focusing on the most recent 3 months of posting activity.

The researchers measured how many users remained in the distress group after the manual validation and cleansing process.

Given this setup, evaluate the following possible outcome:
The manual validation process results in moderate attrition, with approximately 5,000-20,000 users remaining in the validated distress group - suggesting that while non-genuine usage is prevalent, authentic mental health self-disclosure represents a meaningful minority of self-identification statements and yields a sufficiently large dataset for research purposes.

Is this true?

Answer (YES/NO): NO